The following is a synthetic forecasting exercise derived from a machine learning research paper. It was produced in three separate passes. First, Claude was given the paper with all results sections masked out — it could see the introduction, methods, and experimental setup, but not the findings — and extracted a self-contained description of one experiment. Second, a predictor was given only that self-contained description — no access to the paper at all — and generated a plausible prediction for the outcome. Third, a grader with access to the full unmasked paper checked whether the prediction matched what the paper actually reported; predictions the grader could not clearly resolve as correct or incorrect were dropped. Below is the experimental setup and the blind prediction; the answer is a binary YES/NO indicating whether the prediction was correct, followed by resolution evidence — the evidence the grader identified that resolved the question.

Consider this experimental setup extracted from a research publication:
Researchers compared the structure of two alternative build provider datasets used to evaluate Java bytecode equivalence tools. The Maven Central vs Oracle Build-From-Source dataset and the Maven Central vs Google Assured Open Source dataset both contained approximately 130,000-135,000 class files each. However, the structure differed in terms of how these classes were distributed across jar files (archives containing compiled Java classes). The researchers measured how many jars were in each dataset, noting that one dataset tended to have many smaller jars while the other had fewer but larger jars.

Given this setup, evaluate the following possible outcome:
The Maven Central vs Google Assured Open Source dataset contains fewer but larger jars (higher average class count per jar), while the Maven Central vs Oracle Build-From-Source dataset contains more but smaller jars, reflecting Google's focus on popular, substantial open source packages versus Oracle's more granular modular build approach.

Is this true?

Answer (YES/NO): YES